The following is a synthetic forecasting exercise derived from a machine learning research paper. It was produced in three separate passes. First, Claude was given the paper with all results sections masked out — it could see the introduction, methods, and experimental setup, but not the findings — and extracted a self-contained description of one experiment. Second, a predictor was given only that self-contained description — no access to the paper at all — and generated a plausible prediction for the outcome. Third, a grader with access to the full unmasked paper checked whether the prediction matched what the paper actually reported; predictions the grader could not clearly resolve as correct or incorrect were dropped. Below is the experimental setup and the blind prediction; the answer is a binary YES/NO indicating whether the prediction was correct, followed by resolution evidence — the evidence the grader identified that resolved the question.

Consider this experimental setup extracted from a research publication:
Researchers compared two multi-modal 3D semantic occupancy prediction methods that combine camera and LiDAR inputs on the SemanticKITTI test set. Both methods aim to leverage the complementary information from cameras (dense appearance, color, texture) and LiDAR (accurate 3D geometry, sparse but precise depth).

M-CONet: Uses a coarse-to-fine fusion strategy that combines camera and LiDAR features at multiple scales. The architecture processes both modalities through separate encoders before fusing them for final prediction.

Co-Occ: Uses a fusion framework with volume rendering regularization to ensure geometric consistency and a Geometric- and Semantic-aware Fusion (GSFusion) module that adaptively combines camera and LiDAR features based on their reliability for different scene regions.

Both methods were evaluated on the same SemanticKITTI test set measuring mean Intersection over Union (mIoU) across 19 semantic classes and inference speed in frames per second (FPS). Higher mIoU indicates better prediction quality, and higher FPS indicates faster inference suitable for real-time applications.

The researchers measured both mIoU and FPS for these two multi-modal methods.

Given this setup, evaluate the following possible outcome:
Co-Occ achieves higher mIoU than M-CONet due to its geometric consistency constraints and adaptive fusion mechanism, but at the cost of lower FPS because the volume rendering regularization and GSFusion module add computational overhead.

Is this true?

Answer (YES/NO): YES